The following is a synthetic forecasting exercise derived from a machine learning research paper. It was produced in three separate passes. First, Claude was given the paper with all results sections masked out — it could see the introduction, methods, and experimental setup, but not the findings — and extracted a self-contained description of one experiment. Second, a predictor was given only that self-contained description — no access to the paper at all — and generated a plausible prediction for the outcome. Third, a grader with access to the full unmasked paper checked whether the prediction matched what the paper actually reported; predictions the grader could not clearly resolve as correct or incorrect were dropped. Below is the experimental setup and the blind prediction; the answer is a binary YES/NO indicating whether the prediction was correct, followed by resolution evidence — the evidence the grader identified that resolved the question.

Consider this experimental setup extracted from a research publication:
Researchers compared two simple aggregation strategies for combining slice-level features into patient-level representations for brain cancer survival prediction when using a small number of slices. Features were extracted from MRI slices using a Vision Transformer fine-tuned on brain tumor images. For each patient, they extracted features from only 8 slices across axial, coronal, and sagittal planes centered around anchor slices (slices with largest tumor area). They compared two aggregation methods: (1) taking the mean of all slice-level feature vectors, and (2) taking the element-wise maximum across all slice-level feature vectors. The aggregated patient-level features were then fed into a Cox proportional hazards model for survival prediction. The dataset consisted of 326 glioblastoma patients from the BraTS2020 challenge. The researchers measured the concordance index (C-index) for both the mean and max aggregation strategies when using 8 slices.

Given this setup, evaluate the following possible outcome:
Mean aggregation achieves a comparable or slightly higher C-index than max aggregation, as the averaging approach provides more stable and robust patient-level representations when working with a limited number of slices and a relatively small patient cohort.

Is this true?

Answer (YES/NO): YES